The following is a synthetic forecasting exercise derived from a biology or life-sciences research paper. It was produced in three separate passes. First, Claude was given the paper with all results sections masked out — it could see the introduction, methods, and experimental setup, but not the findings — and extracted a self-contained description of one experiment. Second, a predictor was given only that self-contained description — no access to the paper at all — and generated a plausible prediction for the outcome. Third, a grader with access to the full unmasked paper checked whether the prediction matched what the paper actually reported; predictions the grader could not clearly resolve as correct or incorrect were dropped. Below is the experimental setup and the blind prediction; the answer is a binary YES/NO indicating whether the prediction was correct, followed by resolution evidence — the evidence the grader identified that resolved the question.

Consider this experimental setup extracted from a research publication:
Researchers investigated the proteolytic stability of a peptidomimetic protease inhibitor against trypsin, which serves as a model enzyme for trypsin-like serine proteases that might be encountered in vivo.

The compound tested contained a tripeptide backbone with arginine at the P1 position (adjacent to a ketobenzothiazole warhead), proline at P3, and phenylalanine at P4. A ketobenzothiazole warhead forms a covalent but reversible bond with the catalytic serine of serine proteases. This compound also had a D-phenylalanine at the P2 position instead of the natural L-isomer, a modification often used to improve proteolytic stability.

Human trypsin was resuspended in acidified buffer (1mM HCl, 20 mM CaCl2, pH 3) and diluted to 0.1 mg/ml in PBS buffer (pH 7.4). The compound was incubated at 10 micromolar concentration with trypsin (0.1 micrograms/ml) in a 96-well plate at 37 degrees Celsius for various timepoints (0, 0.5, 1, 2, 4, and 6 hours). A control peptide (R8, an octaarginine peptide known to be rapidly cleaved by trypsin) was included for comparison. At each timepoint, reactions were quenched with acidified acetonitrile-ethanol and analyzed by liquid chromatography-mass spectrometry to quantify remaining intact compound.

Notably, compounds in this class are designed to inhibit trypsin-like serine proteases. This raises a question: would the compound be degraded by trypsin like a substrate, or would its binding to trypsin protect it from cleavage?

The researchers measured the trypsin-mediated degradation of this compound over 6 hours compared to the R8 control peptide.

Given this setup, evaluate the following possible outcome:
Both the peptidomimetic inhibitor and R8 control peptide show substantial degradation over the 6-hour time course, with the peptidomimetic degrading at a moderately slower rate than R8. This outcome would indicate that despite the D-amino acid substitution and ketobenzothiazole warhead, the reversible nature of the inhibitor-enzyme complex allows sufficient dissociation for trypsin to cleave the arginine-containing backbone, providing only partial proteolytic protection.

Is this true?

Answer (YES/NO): NO